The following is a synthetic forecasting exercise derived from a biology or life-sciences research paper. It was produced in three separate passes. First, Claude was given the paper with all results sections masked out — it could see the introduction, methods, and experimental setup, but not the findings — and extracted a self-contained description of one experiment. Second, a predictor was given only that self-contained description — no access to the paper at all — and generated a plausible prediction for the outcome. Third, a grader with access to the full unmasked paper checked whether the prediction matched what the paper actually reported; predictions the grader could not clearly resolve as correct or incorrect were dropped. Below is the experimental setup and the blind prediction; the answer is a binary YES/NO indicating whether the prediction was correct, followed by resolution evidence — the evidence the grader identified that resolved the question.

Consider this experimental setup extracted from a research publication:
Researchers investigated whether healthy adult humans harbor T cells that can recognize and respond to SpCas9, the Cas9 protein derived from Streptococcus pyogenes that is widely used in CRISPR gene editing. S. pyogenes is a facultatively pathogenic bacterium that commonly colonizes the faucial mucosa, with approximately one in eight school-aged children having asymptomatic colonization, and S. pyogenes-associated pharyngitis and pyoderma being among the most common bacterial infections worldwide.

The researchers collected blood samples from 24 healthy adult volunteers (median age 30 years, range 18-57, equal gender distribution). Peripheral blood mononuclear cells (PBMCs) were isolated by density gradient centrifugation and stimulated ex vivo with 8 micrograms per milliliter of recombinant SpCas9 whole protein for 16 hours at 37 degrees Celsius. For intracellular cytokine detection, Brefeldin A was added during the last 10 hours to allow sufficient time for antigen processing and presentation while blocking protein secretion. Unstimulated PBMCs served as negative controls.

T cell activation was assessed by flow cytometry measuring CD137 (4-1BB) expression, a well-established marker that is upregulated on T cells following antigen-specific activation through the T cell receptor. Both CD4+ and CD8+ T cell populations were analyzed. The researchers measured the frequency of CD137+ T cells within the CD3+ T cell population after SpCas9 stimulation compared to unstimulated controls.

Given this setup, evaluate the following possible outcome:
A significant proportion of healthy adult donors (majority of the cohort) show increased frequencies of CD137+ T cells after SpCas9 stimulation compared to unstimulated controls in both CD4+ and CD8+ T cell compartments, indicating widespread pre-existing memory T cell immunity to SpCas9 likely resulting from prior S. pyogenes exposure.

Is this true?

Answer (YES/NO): YES